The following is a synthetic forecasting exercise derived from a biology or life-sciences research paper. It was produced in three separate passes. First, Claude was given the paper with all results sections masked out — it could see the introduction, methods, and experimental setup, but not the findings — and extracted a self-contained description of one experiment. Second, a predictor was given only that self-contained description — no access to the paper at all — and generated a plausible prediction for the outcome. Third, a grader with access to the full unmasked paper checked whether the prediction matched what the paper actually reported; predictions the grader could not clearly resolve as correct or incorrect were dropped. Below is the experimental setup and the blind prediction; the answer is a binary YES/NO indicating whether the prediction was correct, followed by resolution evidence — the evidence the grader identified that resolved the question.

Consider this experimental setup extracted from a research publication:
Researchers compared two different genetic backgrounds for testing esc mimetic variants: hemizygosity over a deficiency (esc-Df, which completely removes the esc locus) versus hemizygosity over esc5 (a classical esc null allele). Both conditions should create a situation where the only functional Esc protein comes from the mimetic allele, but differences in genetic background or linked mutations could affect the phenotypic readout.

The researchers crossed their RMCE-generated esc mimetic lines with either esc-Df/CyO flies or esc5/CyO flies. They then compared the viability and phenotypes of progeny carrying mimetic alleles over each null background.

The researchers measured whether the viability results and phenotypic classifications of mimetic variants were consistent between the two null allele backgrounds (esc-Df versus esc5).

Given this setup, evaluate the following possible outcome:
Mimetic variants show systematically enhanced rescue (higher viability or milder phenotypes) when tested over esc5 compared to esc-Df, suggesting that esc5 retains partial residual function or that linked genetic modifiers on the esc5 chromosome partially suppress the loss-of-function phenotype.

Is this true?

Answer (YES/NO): NO